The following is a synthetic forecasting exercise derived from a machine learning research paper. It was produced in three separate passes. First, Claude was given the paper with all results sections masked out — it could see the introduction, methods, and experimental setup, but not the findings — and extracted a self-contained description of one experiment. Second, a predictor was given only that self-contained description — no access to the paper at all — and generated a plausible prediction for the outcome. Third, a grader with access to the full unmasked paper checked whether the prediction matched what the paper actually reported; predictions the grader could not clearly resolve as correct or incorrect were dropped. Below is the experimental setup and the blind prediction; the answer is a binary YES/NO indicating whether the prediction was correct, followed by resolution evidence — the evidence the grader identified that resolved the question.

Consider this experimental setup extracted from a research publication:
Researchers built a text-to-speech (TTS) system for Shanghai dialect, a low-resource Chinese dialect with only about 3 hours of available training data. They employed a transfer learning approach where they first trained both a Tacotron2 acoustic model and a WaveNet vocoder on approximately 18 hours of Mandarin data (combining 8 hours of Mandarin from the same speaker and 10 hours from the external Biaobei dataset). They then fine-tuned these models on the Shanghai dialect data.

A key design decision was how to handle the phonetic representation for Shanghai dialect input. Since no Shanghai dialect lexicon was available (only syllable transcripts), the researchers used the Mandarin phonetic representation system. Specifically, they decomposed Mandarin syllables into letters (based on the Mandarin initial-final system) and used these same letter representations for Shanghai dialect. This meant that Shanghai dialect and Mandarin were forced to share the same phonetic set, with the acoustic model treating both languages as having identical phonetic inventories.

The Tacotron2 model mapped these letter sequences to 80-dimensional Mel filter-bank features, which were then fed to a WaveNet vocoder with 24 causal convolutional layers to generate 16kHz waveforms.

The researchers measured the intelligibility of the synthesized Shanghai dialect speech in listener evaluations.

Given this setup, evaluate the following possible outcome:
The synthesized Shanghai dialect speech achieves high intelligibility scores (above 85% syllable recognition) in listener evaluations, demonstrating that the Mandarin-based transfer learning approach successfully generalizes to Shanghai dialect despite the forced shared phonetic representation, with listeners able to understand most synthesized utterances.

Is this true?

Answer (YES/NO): NO